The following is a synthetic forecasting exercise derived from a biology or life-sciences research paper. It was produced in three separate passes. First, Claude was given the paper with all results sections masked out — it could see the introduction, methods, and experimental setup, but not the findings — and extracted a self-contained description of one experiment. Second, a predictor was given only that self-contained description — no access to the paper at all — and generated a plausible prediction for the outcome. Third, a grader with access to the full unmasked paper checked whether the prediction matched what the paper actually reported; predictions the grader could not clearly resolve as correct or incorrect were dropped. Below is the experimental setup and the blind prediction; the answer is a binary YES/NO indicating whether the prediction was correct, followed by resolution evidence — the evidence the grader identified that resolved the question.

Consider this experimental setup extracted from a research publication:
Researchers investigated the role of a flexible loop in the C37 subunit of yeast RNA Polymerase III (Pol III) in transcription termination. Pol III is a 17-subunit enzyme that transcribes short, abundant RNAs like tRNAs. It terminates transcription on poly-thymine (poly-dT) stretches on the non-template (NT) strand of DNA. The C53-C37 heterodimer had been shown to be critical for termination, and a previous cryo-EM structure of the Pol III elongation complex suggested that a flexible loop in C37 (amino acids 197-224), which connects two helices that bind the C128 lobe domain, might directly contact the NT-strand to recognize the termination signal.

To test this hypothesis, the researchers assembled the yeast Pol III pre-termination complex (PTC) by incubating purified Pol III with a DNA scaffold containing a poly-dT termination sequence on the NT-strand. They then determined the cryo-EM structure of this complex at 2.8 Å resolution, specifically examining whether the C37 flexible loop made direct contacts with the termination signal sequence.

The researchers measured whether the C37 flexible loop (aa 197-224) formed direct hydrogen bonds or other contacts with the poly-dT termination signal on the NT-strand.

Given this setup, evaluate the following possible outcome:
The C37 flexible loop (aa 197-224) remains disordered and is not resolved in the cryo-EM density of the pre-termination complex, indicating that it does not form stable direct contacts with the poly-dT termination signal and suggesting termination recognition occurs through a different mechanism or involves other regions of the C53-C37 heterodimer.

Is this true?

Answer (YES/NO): NO